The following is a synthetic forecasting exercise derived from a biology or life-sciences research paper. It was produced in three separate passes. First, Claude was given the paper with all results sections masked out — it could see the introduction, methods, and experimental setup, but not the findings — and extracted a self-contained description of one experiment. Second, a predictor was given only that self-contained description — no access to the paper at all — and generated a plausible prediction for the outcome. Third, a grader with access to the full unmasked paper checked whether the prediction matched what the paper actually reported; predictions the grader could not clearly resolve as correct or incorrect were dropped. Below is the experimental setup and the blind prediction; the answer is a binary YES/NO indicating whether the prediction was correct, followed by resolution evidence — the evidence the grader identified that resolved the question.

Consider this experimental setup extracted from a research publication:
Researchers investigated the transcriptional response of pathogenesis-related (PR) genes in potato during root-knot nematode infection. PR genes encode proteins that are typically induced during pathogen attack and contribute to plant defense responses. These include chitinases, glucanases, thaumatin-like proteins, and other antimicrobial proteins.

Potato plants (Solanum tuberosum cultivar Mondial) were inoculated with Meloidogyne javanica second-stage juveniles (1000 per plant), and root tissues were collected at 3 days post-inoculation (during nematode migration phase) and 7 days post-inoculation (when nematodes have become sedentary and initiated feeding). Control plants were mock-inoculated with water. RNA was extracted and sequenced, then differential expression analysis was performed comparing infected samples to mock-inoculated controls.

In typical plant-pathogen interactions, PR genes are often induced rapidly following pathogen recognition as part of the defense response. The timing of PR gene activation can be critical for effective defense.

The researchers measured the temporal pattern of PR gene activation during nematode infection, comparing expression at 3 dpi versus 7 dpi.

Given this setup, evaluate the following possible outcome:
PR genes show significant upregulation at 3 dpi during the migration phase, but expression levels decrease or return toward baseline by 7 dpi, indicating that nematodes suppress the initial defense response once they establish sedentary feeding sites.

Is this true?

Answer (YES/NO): NO